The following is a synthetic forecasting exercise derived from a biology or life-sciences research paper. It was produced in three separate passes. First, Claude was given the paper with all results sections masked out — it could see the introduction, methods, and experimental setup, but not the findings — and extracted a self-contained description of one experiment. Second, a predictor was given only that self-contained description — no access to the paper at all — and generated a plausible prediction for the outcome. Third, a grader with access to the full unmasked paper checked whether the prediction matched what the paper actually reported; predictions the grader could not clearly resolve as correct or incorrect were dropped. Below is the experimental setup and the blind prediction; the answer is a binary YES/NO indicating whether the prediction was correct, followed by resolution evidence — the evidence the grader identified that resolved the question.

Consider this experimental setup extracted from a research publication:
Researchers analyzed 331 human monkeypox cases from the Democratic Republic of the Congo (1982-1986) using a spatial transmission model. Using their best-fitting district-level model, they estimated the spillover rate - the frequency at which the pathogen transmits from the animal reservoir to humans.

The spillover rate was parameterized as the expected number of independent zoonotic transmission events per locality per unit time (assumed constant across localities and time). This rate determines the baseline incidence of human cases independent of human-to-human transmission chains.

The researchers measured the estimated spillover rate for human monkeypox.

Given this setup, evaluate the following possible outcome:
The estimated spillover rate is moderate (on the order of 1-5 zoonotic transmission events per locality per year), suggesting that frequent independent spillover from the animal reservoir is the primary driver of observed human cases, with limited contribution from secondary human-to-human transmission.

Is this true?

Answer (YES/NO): NO